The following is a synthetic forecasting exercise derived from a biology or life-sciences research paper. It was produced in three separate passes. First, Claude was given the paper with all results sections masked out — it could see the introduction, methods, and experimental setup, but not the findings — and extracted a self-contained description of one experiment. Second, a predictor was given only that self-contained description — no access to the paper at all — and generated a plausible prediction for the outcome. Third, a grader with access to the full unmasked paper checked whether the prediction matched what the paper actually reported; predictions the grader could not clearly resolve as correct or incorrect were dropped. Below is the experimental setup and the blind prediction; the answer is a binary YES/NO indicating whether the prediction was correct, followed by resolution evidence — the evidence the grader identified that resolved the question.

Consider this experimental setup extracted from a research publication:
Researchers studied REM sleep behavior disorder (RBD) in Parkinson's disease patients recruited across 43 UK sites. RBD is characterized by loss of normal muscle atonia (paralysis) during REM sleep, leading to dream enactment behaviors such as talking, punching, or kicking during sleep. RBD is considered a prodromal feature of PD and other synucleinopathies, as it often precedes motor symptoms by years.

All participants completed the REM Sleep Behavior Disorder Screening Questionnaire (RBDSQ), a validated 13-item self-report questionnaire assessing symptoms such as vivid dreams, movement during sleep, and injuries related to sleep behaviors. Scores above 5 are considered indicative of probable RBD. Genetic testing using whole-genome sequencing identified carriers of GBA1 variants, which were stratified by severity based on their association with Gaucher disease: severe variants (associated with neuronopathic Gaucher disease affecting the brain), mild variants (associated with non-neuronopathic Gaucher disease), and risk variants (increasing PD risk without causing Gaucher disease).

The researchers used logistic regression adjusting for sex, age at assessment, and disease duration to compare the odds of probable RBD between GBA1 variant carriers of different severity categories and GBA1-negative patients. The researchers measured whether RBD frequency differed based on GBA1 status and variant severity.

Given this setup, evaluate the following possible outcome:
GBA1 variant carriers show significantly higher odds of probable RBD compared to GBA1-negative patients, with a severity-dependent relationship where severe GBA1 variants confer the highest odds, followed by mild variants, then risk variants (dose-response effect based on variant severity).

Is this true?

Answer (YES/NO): NO